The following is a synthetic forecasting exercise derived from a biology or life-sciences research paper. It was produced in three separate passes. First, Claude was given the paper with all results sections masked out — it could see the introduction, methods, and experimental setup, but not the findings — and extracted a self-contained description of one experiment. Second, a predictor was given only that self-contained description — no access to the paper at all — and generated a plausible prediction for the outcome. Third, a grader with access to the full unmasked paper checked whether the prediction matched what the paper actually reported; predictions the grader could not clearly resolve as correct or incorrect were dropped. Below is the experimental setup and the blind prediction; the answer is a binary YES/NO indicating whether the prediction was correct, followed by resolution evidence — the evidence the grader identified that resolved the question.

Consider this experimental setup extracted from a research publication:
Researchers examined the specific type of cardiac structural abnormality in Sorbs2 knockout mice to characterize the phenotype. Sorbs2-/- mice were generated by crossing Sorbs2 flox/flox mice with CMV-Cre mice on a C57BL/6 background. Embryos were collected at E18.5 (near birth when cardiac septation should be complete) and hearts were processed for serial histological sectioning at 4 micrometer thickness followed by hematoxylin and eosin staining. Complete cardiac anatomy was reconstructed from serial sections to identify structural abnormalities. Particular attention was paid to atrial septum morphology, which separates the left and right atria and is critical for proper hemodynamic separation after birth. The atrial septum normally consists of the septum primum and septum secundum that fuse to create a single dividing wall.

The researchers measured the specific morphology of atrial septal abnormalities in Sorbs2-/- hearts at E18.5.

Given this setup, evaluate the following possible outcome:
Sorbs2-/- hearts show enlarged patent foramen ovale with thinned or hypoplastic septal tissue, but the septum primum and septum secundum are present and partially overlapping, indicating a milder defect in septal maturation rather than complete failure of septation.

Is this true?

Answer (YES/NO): NO